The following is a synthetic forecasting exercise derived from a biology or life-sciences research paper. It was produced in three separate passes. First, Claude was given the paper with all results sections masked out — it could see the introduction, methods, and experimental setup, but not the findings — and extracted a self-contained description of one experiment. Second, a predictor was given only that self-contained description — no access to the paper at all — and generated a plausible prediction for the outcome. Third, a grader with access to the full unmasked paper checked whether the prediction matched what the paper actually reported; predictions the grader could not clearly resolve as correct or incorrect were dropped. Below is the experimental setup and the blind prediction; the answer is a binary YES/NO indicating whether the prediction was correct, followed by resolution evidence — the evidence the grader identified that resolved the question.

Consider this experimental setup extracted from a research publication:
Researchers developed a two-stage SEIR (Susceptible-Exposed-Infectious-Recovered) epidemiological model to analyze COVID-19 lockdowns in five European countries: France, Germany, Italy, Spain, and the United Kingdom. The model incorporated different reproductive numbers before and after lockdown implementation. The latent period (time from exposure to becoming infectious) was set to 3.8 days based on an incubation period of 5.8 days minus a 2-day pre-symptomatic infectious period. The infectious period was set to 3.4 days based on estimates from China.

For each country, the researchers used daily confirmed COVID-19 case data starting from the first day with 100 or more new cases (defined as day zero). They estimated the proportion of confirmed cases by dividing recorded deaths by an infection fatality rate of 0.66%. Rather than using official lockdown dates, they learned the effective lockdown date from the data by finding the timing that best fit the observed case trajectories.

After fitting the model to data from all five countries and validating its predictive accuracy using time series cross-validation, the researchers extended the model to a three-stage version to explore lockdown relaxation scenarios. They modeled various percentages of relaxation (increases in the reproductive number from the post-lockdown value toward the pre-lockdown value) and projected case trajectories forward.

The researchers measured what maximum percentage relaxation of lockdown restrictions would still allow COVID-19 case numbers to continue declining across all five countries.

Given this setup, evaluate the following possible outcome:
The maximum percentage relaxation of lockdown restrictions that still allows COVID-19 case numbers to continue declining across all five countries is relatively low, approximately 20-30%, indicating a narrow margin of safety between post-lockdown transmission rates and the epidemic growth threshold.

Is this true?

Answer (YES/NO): NO